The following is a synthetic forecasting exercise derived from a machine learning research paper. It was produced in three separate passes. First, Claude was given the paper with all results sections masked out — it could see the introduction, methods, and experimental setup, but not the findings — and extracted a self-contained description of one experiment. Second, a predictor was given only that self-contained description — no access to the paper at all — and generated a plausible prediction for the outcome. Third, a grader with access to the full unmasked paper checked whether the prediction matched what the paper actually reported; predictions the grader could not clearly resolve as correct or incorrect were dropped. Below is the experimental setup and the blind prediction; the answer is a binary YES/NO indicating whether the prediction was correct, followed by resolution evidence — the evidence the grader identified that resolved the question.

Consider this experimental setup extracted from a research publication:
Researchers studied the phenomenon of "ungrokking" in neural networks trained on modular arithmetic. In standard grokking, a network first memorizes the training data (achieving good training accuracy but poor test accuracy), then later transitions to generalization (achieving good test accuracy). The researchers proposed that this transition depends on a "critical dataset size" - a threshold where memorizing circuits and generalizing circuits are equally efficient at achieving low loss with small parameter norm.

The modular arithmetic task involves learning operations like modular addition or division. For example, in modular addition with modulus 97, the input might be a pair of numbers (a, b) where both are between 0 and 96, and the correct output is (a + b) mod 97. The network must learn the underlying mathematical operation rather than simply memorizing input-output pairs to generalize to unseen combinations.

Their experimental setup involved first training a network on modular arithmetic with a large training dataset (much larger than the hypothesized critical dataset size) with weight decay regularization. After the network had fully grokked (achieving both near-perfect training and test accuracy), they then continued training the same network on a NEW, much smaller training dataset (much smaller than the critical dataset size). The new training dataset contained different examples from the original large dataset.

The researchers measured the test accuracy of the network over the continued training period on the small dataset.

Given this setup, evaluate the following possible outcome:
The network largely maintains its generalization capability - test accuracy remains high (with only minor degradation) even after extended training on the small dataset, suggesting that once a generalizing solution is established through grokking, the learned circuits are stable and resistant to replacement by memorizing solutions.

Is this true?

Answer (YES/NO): NO